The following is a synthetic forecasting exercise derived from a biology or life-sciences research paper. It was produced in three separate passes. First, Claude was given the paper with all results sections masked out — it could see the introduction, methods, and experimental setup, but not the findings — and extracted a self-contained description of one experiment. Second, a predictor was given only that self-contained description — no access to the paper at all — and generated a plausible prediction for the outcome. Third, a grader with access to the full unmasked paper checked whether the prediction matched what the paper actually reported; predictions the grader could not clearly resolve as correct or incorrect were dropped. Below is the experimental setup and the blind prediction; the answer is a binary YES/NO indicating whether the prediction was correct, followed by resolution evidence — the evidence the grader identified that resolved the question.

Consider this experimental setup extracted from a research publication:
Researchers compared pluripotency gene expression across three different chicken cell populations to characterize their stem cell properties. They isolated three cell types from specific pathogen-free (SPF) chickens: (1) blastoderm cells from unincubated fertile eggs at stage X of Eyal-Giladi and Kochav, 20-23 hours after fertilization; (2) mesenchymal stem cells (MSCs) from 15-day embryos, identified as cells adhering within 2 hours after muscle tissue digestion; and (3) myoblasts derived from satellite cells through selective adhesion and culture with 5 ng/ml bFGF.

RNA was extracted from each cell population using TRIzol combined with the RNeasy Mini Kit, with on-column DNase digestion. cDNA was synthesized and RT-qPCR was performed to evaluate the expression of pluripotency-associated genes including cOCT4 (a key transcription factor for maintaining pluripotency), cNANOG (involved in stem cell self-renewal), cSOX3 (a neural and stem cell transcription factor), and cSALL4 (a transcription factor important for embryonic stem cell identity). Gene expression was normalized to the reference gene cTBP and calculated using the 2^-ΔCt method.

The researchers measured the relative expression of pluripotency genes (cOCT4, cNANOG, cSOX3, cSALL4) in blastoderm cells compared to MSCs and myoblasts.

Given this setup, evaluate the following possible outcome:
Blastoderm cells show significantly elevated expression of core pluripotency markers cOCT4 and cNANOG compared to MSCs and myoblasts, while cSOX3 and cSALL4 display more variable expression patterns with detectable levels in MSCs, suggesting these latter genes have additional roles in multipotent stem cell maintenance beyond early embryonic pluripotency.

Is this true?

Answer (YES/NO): NO